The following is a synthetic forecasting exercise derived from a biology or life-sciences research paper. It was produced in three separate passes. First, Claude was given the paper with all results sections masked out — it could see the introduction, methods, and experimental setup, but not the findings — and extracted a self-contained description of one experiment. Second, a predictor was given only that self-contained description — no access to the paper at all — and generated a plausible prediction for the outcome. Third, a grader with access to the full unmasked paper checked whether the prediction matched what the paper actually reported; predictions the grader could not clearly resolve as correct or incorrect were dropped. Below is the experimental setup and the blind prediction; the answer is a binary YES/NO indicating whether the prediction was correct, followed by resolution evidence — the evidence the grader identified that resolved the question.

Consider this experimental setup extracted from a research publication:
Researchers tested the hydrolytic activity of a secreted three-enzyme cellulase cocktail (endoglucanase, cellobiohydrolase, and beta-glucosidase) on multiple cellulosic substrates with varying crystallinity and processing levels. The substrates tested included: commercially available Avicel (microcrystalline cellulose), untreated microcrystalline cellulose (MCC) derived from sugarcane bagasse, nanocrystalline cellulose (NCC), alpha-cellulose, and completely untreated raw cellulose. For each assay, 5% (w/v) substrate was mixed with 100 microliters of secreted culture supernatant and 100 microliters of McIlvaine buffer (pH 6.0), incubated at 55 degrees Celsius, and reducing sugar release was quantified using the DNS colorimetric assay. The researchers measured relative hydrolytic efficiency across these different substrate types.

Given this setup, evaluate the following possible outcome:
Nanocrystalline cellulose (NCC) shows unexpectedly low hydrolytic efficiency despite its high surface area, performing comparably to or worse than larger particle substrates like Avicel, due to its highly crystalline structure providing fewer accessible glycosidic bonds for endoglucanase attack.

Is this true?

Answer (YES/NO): NO